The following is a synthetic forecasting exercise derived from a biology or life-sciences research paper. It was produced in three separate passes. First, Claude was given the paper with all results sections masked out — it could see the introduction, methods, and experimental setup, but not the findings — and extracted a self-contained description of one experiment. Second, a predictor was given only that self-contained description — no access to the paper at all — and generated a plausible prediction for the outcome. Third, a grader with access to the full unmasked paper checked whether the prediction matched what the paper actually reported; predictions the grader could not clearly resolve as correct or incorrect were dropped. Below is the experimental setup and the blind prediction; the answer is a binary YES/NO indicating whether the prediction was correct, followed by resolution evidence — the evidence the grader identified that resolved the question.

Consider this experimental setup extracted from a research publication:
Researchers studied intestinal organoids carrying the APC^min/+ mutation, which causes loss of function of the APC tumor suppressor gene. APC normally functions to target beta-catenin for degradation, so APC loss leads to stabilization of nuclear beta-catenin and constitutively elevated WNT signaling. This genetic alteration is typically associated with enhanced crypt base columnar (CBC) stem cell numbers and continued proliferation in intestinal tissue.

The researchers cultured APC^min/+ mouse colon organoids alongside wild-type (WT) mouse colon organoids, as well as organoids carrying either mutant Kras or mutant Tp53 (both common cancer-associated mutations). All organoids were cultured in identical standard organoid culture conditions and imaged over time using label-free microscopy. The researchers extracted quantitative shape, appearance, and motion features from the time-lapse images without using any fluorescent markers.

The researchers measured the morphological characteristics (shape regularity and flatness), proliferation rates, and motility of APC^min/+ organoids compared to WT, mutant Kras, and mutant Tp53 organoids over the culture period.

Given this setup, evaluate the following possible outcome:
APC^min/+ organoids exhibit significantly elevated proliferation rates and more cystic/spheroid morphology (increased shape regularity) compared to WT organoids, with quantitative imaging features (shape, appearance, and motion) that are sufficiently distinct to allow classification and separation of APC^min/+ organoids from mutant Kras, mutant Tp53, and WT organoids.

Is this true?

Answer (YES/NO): NO